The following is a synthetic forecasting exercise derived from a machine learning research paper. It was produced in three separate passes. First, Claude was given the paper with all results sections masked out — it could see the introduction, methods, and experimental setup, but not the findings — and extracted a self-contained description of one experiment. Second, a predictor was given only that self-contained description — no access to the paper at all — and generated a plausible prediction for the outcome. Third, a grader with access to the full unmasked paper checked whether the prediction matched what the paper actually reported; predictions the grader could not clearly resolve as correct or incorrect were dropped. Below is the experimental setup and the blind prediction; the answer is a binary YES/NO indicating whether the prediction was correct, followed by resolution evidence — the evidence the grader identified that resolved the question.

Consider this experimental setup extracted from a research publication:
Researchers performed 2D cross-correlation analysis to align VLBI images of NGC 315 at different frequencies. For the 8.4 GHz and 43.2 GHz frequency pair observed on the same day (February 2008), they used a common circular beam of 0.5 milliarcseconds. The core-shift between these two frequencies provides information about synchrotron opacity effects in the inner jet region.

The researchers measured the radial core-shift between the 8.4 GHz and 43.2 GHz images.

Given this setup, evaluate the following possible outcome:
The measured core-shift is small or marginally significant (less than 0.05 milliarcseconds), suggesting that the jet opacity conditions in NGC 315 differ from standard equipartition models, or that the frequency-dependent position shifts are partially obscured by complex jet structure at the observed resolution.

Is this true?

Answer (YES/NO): NO